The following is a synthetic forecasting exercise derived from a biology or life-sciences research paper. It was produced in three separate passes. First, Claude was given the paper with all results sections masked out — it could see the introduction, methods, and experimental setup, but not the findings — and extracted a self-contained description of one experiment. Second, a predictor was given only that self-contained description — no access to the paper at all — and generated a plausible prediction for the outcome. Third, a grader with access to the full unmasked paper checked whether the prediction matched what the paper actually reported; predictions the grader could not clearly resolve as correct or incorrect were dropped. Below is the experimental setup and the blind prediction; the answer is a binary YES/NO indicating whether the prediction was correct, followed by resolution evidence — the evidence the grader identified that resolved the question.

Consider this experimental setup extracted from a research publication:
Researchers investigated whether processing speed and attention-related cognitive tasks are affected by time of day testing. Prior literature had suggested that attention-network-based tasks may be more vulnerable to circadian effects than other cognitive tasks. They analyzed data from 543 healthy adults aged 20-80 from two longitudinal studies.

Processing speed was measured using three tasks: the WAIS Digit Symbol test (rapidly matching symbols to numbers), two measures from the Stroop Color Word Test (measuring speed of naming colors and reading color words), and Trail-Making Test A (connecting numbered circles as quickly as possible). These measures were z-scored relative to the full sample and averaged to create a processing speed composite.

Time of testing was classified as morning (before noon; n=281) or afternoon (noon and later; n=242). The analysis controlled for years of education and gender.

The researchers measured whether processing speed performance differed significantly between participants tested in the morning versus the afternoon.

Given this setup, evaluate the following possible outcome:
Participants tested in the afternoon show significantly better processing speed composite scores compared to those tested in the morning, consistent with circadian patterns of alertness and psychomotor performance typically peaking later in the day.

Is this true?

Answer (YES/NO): NO